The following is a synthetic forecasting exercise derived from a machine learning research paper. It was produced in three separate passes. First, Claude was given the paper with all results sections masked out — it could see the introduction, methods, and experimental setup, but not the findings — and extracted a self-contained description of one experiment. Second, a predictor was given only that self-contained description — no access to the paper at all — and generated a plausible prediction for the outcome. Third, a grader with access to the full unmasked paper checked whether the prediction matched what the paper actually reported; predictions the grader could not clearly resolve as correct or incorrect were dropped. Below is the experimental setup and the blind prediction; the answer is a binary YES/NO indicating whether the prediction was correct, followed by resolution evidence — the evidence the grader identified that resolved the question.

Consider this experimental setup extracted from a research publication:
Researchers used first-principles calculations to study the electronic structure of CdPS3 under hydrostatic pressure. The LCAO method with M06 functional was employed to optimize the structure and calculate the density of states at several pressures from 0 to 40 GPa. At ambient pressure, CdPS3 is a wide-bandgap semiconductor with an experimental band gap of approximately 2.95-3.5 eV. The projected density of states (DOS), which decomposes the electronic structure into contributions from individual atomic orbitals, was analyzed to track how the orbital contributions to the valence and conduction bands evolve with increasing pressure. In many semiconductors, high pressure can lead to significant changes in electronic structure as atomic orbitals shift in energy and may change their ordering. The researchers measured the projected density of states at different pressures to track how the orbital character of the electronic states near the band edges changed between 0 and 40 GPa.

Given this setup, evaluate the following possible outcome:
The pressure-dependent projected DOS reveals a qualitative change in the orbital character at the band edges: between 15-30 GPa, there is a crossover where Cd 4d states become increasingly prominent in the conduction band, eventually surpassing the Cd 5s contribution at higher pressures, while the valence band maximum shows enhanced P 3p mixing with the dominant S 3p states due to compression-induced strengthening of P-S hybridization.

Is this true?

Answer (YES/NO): NO